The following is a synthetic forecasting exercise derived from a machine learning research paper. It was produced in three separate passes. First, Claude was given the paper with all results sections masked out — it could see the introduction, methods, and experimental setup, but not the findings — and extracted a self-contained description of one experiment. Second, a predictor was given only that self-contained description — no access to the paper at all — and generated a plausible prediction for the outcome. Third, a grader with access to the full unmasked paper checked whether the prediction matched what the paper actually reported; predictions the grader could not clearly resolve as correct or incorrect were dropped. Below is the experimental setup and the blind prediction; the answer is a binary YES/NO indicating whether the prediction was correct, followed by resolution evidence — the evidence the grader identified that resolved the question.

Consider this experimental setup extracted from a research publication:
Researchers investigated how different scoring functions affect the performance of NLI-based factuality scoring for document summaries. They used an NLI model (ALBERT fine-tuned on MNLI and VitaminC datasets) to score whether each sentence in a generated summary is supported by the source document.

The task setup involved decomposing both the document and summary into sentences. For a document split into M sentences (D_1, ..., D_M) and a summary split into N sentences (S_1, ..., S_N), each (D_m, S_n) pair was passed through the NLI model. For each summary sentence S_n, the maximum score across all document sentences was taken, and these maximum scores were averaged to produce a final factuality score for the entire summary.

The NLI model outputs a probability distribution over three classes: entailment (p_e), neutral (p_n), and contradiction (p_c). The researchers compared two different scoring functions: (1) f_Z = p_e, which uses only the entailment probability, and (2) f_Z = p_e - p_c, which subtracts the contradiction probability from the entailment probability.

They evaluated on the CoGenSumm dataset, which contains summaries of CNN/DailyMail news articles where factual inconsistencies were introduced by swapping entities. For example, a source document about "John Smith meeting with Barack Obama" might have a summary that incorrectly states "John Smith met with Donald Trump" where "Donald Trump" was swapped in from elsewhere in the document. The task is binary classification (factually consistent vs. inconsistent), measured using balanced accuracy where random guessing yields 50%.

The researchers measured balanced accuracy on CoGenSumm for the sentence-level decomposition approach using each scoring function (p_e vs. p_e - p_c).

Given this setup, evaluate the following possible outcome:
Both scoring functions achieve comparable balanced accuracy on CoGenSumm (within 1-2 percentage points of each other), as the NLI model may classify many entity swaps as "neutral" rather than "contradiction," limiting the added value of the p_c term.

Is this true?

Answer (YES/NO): NO